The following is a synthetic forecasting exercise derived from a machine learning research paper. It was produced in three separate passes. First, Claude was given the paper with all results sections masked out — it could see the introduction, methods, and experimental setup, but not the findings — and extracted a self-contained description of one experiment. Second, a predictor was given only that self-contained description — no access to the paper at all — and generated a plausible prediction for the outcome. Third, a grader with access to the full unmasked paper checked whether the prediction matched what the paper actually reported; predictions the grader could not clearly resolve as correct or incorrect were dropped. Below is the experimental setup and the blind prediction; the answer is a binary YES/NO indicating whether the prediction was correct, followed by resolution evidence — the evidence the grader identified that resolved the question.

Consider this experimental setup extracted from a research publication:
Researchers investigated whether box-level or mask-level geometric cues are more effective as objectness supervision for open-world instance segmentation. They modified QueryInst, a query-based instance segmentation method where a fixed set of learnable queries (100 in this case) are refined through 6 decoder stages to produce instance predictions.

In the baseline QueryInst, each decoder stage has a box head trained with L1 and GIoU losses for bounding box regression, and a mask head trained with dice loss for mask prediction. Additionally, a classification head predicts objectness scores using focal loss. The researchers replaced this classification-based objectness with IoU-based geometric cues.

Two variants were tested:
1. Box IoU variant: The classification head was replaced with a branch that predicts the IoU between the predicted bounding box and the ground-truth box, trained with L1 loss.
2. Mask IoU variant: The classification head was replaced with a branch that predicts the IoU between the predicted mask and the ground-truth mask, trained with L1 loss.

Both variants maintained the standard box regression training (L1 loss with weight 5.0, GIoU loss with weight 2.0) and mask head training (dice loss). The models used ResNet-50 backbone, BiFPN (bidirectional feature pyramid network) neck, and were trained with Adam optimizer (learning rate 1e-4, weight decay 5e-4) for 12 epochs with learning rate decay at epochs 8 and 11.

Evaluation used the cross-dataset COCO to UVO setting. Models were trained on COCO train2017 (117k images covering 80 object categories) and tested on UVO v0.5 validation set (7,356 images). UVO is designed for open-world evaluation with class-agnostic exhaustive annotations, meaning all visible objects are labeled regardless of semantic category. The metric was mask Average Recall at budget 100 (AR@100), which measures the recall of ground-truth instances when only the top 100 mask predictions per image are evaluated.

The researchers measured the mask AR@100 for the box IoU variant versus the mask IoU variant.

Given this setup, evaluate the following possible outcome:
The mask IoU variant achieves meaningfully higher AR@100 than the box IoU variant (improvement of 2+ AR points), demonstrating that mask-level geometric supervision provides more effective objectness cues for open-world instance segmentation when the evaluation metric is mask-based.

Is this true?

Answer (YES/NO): NO